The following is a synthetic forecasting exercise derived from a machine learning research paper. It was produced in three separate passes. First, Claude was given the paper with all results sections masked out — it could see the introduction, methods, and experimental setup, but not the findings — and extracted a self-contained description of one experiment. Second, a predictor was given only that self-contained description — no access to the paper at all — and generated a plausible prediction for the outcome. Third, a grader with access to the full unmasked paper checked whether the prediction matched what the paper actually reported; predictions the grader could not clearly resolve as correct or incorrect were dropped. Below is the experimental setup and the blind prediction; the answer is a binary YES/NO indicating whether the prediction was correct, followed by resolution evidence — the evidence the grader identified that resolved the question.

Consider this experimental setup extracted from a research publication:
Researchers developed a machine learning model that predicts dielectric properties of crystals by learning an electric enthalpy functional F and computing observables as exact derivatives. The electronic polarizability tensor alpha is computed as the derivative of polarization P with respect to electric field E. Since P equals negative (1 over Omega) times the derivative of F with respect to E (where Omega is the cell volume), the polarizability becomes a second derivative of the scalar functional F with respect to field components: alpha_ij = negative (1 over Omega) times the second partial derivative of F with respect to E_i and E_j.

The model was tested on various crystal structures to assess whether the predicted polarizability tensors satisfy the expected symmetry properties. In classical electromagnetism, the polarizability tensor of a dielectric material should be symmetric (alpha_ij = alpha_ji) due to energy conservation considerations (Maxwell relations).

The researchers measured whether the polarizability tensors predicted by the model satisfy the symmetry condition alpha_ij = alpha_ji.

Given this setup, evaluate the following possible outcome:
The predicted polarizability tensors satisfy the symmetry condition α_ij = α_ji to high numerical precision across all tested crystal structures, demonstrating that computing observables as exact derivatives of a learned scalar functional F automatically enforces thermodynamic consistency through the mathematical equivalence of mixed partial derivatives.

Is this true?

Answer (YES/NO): YES